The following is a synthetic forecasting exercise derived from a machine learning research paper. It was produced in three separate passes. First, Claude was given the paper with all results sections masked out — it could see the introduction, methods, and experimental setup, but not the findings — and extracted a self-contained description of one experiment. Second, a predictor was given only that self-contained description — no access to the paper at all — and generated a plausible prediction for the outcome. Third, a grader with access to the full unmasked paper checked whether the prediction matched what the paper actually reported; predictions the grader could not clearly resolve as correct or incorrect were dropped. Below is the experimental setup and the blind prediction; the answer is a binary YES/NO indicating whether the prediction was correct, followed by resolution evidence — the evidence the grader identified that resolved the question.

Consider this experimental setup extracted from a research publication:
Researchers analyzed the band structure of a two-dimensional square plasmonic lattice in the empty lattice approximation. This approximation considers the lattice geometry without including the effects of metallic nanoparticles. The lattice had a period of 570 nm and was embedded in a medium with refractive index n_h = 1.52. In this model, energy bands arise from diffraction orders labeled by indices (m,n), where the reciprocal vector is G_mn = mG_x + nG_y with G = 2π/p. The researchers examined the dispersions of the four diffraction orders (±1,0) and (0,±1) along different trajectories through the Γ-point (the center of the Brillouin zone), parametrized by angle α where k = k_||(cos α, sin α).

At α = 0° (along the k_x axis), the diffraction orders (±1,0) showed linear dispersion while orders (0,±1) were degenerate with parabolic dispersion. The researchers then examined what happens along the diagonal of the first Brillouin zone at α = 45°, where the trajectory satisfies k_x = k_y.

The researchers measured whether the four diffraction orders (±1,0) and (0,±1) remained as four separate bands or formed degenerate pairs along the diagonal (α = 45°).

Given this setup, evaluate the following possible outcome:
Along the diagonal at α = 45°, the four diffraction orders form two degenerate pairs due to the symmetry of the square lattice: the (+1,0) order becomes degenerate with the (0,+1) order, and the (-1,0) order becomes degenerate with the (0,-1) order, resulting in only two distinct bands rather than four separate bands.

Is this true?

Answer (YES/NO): YES